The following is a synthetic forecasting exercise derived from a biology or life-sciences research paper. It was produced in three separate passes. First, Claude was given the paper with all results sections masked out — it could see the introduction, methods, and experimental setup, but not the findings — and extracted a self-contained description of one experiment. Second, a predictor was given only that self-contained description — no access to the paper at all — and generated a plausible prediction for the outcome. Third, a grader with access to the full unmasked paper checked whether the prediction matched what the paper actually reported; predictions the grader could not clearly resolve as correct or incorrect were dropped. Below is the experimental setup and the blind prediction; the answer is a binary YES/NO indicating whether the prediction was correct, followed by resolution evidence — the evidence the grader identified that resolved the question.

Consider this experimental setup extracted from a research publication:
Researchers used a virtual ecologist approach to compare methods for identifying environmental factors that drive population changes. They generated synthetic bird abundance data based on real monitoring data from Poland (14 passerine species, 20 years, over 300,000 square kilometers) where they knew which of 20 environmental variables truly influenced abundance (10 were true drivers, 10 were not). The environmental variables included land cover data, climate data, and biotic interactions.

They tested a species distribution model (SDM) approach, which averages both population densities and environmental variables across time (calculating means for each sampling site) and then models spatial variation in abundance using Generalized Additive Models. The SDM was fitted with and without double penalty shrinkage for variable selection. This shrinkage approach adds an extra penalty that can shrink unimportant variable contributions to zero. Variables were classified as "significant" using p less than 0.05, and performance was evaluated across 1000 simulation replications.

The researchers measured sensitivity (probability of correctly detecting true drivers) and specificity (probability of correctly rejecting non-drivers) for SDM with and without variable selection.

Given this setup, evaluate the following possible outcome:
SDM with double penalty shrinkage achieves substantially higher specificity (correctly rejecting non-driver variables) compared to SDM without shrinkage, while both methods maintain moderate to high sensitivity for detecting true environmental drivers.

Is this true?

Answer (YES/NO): NO